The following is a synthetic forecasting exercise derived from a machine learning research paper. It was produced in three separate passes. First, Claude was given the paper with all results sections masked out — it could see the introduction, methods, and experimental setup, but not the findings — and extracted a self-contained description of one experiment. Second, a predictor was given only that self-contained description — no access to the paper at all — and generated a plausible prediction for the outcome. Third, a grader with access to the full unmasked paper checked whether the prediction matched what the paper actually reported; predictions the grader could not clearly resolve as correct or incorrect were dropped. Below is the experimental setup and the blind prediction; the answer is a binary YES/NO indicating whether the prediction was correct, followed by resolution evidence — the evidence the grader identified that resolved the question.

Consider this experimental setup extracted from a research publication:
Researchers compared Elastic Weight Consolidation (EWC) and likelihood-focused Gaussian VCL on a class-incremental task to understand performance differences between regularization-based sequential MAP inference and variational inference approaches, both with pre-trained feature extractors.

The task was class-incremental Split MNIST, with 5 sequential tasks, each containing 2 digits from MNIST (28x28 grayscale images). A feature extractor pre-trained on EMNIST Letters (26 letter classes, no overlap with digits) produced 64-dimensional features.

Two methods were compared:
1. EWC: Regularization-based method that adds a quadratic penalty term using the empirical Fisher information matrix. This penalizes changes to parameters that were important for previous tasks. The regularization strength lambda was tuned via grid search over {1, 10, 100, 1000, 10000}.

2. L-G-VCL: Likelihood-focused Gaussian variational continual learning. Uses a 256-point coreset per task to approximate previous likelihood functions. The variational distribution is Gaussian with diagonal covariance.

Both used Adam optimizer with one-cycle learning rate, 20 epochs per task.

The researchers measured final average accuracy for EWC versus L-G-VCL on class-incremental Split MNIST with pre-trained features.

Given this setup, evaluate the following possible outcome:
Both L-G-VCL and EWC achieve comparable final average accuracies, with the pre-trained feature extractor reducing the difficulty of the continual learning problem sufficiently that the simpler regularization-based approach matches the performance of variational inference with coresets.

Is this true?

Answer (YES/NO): NO